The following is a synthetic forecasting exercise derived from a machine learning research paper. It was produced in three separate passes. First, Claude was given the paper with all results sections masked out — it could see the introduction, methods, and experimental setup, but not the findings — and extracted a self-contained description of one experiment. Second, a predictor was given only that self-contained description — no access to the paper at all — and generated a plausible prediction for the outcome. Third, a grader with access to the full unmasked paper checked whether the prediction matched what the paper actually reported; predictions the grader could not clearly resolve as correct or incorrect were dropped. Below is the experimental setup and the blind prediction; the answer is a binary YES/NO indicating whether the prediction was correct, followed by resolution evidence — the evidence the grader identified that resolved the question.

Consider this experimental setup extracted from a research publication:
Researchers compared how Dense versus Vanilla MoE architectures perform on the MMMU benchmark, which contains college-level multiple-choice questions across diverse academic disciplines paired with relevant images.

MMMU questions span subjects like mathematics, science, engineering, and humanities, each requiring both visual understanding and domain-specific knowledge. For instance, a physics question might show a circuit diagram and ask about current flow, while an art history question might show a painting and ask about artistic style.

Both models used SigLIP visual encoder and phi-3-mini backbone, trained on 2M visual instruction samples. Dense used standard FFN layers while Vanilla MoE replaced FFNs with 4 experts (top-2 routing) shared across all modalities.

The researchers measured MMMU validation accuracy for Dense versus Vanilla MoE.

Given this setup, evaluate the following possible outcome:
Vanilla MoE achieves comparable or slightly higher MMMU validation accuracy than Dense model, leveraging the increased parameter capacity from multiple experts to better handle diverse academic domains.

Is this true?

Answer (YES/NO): NO